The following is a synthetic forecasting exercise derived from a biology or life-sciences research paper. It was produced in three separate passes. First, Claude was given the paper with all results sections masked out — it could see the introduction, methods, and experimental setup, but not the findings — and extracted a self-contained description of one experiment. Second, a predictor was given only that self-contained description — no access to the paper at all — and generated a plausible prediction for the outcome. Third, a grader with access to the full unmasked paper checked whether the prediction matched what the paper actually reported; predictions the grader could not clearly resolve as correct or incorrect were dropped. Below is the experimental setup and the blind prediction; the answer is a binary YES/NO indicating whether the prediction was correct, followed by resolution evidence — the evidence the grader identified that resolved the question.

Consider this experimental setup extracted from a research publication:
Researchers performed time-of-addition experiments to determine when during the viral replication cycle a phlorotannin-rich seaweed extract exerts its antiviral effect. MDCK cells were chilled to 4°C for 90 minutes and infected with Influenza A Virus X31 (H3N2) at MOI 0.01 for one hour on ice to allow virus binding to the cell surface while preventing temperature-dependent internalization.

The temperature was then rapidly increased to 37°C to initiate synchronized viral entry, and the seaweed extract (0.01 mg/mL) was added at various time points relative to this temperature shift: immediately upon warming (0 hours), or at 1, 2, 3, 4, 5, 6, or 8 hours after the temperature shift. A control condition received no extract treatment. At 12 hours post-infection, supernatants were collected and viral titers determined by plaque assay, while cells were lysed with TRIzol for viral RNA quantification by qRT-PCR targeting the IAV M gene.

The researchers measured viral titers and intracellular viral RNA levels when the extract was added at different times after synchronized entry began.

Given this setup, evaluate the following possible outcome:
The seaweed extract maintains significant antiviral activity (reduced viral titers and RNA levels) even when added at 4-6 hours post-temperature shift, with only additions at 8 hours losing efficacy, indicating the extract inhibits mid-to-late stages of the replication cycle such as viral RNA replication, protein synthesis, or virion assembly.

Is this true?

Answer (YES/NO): NO